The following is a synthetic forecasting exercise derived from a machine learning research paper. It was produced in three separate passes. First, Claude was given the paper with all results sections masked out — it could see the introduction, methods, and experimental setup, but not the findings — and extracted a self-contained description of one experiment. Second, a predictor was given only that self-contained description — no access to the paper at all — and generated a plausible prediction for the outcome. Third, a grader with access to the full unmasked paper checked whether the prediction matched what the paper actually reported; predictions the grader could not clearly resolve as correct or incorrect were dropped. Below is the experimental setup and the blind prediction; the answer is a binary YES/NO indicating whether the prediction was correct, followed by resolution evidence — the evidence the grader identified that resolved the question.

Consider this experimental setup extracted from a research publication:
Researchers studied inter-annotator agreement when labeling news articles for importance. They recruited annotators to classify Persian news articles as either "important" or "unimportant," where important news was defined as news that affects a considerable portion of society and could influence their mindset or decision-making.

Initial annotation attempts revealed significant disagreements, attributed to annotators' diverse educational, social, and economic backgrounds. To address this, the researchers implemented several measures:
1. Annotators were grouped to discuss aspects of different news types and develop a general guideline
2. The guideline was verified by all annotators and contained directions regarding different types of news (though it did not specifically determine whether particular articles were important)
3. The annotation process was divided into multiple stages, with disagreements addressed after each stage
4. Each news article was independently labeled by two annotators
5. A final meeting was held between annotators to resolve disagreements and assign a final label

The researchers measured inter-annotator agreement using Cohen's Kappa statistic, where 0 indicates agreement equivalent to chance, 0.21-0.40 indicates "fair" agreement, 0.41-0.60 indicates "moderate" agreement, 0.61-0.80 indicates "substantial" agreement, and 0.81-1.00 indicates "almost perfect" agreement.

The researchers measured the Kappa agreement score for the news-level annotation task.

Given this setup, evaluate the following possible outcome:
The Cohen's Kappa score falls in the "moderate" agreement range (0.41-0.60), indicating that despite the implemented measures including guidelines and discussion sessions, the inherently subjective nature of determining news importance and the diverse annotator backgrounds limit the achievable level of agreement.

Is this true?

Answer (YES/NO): YES